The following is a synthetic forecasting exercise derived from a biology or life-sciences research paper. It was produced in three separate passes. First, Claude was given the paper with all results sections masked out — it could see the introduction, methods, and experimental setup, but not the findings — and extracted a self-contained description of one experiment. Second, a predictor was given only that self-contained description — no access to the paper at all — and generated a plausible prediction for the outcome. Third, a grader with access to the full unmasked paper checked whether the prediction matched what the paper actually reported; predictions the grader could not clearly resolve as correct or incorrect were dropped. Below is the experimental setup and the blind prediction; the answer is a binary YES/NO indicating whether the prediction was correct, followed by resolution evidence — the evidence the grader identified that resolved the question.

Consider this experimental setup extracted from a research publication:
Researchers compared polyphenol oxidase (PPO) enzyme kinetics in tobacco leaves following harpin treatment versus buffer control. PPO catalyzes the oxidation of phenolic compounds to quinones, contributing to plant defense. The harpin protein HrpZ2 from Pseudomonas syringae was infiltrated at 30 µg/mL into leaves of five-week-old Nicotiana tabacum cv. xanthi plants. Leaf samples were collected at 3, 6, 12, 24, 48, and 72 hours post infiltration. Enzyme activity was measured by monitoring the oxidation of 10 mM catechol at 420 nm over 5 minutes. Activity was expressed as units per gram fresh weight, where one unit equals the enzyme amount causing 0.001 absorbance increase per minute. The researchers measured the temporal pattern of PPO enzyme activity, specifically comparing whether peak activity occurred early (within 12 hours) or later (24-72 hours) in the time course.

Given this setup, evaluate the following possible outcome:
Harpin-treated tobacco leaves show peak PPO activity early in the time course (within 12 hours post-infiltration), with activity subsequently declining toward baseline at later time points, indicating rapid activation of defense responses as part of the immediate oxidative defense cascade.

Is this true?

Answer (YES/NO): NO